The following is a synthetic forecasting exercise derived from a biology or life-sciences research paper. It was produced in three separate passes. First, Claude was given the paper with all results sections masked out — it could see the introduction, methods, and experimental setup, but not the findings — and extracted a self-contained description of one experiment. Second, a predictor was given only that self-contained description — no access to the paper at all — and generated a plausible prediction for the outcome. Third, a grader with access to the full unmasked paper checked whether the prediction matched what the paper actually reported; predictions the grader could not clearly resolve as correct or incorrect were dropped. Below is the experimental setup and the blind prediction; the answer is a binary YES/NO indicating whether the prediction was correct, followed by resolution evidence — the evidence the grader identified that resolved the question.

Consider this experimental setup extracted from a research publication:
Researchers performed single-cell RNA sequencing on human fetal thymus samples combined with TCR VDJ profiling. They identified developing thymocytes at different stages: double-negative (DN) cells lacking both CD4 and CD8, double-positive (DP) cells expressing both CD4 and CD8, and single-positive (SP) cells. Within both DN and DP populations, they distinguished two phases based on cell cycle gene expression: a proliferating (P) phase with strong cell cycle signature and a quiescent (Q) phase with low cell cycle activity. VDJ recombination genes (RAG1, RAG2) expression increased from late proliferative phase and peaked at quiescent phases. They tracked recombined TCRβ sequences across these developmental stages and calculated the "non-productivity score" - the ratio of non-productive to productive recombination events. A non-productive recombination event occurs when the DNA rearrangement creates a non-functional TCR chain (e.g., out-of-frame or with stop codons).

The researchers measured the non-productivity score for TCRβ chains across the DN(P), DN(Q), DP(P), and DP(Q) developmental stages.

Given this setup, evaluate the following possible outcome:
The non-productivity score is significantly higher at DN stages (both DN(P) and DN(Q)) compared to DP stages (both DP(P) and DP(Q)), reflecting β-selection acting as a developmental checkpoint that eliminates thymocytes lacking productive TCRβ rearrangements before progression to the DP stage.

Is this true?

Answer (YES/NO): YES